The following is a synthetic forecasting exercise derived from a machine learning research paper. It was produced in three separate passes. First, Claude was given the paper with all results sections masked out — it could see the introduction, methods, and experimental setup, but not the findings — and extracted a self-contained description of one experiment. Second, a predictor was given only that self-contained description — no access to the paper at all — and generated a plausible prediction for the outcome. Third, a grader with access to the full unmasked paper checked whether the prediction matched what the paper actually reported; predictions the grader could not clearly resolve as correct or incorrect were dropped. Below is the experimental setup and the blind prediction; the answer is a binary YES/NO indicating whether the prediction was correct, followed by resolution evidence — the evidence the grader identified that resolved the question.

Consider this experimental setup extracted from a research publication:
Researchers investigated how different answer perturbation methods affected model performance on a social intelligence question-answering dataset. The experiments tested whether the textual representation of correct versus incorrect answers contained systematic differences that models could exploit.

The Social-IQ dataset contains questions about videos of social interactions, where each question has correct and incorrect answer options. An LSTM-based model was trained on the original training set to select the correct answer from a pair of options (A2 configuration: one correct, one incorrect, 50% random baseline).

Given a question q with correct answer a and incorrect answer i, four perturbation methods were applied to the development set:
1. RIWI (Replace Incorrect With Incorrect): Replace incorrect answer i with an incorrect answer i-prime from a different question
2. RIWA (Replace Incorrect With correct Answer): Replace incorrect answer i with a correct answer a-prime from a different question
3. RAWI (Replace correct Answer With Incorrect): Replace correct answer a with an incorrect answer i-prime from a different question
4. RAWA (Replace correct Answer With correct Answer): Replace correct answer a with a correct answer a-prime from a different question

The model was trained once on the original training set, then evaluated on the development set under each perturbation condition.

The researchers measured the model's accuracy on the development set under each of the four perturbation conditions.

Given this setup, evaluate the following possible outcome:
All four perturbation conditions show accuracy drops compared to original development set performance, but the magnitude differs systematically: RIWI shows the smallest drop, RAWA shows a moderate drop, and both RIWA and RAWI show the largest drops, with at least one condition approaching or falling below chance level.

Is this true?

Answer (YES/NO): NO